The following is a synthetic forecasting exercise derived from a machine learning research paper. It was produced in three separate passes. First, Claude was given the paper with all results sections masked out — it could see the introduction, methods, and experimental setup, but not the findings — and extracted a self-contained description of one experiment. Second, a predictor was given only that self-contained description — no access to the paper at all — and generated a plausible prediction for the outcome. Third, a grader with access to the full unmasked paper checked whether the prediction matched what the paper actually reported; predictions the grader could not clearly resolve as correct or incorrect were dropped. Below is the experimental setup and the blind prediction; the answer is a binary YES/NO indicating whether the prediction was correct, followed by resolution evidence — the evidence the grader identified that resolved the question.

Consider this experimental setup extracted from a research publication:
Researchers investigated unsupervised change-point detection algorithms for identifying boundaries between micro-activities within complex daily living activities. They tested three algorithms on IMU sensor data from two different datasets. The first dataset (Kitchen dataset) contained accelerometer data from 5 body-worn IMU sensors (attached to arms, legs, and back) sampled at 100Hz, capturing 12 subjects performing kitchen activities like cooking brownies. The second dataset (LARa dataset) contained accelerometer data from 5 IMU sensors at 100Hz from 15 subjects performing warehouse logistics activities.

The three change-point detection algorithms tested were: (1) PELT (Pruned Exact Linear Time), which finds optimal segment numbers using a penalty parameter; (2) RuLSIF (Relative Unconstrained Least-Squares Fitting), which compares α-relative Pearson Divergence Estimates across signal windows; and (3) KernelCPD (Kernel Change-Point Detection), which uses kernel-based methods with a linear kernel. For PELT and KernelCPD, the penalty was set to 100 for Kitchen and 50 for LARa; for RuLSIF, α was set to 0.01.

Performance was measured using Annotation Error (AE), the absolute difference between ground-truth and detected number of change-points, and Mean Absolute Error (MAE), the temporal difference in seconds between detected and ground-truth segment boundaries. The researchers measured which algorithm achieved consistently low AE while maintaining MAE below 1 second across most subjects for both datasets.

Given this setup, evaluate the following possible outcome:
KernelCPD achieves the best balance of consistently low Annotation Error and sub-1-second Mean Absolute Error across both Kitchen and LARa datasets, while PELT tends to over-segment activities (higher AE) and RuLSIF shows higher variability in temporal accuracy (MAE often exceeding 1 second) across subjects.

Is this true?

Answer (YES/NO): NO